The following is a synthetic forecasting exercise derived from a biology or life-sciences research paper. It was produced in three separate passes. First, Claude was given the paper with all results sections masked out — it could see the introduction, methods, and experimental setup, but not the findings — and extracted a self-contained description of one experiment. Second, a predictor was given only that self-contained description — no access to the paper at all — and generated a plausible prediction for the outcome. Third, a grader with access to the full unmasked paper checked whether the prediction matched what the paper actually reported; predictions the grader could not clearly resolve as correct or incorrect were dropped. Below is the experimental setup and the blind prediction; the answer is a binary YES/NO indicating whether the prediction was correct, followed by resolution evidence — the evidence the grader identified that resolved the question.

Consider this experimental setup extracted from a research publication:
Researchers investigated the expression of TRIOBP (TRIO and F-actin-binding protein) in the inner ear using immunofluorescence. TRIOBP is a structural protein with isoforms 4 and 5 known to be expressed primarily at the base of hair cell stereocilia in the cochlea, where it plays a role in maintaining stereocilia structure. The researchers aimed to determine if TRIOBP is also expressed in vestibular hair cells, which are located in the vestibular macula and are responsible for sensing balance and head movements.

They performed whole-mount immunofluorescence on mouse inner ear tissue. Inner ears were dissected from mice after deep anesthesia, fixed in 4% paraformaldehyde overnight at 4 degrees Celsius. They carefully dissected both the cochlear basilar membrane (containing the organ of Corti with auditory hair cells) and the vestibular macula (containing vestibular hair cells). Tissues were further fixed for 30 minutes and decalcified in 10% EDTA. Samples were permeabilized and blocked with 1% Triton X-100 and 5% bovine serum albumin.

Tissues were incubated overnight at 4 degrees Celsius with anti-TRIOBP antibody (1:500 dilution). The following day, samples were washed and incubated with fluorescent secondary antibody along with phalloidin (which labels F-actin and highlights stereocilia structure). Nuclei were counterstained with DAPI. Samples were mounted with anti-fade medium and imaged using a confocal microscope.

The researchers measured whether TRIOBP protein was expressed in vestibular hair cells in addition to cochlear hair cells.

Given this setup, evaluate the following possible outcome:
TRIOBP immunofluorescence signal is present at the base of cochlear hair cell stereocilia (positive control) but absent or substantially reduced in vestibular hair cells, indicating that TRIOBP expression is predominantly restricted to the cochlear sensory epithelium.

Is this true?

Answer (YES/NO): NO